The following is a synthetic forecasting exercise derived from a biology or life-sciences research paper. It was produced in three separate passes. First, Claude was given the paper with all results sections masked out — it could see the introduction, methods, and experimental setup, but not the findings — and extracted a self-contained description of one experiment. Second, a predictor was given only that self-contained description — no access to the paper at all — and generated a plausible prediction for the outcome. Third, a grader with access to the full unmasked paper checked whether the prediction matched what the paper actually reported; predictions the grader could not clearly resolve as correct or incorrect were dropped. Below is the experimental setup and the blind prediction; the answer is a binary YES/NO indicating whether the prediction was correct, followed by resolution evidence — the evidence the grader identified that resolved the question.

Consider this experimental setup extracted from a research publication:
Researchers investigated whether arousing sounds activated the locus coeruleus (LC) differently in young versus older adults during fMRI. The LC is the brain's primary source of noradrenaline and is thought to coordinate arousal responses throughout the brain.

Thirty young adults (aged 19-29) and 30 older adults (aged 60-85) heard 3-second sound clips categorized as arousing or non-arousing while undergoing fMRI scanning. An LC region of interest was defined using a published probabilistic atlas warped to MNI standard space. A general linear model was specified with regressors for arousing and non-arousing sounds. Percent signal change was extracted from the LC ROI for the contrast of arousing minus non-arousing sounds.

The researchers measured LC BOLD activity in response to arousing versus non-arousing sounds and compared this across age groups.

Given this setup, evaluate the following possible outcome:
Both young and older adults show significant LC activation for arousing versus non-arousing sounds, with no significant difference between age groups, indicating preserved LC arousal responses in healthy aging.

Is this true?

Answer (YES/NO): YES